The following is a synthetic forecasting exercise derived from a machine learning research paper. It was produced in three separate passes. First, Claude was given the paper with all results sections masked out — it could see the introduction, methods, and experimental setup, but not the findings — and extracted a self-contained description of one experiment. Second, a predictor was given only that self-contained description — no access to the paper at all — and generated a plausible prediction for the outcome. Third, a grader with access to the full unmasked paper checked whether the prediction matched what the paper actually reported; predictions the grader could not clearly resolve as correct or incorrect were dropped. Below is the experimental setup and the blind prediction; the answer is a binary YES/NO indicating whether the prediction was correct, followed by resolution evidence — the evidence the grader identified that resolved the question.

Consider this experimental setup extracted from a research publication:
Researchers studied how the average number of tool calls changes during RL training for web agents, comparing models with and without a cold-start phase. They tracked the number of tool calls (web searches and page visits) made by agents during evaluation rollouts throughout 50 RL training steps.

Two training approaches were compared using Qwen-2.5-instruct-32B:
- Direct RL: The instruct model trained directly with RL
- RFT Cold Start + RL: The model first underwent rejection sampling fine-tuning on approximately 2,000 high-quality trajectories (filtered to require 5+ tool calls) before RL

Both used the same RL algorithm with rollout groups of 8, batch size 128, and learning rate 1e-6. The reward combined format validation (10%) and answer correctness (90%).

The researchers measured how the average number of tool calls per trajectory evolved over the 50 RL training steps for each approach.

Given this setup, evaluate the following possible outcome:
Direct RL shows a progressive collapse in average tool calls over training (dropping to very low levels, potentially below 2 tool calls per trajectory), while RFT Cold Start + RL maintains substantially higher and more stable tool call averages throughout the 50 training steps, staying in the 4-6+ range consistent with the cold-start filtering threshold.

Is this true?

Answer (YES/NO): NO